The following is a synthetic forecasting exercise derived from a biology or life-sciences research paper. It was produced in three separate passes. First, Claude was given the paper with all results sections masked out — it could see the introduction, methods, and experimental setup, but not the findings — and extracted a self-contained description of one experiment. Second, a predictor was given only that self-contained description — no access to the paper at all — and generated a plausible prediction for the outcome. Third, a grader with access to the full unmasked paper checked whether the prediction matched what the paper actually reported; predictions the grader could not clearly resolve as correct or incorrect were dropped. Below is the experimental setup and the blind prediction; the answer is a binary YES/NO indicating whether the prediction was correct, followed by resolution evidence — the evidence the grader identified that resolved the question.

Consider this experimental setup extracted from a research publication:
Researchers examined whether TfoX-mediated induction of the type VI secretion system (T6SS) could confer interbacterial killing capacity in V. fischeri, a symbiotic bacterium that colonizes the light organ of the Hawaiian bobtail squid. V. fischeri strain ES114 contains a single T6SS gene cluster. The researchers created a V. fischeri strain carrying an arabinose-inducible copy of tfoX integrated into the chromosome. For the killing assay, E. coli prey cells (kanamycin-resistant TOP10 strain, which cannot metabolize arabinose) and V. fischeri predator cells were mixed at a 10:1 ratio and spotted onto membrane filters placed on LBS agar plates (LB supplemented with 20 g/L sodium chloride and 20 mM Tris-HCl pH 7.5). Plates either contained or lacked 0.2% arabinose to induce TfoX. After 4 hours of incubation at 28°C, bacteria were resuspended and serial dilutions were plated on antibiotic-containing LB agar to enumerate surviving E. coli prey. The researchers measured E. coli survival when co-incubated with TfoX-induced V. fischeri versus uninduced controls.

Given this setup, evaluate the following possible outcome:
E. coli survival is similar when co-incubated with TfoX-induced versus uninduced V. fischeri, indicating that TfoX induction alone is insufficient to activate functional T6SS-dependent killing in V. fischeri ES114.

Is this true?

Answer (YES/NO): NO